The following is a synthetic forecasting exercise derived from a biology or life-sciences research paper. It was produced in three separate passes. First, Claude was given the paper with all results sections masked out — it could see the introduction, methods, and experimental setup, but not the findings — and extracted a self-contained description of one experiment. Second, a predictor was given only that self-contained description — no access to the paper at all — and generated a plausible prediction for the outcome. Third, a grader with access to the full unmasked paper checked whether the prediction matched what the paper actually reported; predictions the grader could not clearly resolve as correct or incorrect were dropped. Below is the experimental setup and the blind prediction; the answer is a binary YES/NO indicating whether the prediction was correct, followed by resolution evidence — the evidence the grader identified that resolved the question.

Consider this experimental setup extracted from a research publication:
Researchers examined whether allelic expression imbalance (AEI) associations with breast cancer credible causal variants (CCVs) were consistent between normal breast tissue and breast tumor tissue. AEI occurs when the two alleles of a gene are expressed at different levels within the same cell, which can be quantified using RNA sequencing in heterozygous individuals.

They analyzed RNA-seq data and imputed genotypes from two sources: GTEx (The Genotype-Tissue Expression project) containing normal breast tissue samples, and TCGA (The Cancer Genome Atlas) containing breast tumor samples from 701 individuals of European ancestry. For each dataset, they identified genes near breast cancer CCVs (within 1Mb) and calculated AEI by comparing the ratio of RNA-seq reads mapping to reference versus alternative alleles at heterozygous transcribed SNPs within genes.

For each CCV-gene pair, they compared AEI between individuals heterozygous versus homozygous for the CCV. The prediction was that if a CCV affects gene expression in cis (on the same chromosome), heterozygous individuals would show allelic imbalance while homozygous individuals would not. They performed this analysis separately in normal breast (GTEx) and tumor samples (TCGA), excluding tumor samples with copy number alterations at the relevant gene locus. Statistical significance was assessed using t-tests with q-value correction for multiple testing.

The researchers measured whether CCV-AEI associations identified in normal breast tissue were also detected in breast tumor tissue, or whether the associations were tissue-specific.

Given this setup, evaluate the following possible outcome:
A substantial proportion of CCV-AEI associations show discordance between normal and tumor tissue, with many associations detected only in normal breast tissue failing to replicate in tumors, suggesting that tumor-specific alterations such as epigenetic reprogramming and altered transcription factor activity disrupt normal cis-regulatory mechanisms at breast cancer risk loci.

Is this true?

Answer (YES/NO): YES